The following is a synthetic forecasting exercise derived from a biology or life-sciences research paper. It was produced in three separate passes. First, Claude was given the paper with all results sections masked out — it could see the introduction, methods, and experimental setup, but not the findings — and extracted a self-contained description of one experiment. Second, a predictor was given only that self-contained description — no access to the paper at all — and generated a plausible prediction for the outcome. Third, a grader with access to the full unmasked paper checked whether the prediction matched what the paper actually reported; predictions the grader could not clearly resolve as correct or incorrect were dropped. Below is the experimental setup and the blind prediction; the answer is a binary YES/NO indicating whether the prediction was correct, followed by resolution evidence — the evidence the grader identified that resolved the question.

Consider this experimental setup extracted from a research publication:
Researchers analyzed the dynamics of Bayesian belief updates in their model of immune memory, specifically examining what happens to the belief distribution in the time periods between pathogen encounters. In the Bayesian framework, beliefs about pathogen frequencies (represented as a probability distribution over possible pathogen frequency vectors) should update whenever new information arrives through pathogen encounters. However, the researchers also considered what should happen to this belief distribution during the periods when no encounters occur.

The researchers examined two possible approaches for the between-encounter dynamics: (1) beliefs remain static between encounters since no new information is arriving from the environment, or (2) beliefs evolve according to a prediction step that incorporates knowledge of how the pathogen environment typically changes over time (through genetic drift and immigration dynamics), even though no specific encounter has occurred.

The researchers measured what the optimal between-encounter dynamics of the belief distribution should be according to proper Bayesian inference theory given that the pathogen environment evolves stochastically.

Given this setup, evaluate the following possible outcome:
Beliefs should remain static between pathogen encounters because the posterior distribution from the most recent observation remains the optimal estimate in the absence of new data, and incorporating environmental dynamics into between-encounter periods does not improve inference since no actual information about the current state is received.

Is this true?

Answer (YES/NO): NO